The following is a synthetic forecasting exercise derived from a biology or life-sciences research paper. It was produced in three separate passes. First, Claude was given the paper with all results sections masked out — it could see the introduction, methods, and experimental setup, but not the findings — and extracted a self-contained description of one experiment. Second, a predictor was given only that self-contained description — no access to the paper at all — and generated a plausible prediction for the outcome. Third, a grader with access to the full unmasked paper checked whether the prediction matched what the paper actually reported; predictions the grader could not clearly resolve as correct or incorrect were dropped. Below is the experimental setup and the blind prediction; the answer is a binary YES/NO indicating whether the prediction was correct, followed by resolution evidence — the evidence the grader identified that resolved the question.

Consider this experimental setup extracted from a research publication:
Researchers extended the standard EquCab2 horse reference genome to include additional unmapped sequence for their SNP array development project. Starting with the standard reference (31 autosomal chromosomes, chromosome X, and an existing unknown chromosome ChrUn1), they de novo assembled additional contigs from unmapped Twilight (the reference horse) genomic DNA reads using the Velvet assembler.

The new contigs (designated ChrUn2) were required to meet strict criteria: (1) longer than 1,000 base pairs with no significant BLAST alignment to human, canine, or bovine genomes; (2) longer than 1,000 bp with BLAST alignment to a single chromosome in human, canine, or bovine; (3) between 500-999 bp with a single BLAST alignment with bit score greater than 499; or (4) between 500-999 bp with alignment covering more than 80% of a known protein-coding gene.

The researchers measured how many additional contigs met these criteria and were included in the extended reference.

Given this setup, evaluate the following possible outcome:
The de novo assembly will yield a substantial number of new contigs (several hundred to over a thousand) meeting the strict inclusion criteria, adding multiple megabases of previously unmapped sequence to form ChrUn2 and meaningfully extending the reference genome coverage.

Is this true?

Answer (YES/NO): NO